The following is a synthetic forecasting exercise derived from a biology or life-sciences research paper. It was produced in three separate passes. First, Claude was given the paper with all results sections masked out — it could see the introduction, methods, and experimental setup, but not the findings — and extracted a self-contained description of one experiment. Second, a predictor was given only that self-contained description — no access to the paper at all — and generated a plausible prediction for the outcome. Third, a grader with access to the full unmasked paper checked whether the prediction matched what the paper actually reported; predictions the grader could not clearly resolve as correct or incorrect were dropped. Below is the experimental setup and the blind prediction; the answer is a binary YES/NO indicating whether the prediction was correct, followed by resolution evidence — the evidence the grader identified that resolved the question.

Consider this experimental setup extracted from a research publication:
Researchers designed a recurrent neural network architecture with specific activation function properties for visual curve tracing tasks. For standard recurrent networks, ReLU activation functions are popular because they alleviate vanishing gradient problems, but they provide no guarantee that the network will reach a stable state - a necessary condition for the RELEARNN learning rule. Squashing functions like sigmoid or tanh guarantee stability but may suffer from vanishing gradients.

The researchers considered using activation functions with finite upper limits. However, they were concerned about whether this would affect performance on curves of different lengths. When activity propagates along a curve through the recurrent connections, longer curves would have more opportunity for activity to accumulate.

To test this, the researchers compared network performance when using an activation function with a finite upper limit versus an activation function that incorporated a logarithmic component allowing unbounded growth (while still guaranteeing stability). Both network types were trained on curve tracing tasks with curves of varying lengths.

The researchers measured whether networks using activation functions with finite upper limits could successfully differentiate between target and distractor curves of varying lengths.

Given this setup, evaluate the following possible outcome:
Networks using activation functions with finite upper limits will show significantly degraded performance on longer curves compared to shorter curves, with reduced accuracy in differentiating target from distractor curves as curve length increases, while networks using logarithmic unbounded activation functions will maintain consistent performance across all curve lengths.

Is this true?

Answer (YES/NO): YES